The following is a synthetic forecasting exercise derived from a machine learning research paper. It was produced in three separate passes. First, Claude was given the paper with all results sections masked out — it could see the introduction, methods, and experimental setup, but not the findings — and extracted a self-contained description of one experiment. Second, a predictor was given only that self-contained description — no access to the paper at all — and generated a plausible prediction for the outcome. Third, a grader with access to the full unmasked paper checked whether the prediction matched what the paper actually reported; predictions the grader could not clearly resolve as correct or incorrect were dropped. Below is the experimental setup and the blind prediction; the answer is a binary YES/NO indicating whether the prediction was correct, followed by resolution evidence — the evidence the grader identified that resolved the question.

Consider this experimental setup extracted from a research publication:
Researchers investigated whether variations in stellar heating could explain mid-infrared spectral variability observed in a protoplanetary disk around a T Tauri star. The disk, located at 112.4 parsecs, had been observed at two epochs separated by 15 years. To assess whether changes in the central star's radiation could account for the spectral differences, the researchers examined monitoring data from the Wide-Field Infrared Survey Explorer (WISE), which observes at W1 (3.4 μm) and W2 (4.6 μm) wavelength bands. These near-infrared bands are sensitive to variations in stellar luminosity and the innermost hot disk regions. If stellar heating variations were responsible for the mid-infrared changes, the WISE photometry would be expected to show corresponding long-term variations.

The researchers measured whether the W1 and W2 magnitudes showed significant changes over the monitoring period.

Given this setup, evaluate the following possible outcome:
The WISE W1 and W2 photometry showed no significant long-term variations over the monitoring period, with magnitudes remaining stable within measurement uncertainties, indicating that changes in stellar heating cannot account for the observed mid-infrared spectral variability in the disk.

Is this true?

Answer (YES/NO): YES